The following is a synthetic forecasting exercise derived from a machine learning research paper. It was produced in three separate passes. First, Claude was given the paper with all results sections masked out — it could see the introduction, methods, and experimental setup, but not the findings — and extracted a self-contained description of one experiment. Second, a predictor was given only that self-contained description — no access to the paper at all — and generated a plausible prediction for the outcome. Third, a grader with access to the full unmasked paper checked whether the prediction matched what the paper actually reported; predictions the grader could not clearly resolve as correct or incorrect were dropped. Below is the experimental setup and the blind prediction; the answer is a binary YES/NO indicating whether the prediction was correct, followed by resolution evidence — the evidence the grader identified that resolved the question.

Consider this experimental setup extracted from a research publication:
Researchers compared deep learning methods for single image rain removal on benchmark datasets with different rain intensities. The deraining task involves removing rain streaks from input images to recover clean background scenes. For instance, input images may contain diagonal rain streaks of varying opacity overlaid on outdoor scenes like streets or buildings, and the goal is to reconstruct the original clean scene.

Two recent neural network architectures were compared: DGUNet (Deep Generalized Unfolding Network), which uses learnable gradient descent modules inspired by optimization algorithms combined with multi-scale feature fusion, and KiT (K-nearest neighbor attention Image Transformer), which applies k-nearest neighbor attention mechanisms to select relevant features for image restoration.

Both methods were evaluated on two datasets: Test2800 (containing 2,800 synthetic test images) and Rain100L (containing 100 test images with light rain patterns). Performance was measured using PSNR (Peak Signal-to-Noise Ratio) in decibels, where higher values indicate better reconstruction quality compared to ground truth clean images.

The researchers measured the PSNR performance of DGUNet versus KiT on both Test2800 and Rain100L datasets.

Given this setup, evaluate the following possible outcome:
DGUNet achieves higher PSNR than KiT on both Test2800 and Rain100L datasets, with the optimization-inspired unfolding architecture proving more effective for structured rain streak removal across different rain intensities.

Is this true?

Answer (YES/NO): NO